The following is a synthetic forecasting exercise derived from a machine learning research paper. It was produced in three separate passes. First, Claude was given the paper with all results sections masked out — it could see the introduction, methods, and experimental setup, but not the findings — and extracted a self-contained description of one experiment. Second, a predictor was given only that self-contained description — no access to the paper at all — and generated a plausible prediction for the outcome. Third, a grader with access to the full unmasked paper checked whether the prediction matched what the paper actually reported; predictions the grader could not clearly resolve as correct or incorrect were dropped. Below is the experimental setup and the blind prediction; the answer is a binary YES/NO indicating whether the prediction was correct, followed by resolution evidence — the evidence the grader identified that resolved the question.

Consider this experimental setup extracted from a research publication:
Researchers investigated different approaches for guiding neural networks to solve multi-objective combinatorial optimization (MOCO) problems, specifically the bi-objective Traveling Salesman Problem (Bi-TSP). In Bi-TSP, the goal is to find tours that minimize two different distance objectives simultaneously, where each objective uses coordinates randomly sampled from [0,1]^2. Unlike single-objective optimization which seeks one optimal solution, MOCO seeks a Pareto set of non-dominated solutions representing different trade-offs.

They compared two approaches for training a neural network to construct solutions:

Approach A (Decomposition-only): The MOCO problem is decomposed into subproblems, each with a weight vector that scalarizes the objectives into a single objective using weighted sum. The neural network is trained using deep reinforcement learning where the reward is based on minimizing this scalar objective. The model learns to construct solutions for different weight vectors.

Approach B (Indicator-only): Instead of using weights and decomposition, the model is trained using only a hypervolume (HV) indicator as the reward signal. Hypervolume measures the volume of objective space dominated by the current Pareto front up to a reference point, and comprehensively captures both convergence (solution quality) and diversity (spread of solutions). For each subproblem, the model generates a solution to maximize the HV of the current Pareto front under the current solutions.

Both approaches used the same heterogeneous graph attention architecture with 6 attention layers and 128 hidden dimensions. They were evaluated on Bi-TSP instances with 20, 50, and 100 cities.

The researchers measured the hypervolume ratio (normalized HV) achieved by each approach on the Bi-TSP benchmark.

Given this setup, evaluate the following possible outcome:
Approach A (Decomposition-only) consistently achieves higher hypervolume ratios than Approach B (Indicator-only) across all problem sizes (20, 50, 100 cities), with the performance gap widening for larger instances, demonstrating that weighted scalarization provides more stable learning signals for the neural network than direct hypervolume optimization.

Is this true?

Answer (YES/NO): NO